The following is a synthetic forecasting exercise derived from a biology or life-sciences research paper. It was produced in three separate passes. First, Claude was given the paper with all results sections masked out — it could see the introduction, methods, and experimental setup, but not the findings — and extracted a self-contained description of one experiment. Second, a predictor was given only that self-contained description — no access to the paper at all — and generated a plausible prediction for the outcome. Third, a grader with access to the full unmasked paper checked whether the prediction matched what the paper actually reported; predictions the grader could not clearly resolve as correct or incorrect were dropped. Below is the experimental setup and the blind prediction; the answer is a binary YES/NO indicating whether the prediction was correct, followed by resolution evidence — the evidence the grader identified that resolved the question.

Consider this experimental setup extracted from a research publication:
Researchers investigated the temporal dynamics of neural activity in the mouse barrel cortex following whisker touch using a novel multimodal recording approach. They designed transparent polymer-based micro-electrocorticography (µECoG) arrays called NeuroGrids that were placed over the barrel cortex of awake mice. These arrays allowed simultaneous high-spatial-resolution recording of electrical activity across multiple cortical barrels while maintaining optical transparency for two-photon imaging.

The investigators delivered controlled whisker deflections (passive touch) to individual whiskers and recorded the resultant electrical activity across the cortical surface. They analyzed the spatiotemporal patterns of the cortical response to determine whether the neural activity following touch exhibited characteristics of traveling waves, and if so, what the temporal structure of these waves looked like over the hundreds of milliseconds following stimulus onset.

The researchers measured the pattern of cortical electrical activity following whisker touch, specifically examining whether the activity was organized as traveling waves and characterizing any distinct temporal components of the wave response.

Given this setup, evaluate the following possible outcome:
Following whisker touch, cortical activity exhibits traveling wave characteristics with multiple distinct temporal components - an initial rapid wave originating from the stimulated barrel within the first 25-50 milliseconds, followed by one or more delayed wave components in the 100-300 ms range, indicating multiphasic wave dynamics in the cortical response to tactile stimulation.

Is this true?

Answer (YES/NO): YES